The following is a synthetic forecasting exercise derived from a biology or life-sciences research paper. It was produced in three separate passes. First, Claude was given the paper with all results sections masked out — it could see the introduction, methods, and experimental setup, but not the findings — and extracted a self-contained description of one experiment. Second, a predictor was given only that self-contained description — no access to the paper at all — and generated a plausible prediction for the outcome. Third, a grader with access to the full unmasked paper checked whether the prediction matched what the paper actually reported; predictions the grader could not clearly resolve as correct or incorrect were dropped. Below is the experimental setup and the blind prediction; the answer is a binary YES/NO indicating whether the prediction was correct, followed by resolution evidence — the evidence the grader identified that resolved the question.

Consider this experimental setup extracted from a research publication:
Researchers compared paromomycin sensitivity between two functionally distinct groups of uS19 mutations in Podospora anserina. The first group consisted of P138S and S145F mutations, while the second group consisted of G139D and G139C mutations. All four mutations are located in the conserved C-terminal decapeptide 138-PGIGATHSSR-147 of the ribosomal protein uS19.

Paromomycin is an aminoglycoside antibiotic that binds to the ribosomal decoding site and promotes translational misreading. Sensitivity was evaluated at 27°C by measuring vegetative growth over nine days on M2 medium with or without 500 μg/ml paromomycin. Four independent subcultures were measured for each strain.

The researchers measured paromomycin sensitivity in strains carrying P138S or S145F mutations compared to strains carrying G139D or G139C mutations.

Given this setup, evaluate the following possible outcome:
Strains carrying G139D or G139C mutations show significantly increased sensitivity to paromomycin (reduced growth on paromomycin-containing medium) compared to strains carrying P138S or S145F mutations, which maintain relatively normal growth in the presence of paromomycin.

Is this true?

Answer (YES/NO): YES